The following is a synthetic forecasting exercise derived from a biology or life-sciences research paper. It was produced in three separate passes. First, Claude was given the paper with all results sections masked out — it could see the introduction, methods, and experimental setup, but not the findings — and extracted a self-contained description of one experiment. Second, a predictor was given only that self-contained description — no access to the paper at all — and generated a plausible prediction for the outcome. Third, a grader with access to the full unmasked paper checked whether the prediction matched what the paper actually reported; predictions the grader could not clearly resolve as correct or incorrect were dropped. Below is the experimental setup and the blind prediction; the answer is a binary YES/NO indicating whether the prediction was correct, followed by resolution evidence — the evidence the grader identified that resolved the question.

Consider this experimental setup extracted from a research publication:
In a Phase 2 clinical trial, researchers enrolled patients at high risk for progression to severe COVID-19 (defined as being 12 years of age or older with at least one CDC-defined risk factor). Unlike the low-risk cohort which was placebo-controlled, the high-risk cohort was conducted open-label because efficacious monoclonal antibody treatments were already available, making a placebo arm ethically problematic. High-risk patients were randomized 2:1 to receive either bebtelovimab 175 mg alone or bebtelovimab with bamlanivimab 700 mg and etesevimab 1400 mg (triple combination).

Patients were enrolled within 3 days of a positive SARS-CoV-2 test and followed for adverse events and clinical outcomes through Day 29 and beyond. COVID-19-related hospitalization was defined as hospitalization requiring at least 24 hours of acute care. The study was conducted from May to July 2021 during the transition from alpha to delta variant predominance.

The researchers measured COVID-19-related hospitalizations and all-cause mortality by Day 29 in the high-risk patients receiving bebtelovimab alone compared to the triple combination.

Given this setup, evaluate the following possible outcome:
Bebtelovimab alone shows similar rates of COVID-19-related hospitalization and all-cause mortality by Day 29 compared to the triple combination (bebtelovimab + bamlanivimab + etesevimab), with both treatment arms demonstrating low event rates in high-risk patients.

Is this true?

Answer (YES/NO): YES